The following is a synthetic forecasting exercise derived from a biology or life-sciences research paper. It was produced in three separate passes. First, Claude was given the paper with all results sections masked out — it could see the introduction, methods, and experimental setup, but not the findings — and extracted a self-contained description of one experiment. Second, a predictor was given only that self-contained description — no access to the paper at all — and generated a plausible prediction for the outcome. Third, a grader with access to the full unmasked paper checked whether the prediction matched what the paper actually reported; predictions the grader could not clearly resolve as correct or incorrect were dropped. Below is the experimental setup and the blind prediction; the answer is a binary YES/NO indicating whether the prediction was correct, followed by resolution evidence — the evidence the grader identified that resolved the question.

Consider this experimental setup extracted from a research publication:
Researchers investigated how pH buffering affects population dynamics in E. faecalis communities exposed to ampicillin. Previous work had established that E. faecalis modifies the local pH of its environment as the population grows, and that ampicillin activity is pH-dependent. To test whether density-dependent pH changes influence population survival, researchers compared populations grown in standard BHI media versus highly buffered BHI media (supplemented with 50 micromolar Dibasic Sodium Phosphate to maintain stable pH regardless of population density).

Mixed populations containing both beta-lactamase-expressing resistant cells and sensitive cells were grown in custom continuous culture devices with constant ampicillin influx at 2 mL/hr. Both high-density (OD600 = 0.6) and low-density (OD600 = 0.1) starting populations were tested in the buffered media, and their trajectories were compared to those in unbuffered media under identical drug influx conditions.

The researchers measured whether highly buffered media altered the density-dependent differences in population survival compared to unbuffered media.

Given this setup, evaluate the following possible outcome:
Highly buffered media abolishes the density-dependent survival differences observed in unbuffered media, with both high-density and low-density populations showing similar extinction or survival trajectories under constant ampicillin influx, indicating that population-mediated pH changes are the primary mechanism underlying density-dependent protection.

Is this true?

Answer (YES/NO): NO